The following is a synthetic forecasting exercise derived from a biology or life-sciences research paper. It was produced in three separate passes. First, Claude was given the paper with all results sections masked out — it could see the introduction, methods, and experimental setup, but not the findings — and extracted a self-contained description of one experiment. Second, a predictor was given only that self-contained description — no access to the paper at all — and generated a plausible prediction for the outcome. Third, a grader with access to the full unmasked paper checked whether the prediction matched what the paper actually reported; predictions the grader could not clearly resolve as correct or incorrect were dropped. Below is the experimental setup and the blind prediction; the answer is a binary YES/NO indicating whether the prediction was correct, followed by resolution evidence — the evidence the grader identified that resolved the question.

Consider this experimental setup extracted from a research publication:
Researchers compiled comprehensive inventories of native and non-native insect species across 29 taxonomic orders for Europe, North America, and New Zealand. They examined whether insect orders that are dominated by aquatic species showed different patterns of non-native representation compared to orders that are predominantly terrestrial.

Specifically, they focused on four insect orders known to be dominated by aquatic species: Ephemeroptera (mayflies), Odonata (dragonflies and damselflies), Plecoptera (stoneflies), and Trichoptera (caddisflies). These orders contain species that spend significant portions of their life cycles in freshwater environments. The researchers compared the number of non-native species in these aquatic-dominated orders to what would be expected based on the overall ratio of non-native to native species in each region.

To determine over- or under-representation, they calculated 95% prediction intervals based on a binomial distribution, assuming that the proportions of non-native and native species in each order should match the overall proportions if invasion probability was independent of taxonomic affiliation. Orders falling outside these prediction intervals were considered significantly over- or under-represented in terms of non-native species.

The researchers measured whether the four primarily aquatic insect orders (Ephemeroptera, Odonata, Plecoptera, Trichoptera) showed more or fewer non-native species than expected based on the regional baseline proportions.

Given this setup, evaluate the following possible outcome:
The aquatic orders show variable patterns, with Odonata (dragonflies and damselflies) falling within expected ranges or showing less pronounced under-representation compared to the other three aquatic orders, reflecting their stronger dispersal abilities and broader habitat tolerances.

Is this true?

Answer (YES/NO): YES